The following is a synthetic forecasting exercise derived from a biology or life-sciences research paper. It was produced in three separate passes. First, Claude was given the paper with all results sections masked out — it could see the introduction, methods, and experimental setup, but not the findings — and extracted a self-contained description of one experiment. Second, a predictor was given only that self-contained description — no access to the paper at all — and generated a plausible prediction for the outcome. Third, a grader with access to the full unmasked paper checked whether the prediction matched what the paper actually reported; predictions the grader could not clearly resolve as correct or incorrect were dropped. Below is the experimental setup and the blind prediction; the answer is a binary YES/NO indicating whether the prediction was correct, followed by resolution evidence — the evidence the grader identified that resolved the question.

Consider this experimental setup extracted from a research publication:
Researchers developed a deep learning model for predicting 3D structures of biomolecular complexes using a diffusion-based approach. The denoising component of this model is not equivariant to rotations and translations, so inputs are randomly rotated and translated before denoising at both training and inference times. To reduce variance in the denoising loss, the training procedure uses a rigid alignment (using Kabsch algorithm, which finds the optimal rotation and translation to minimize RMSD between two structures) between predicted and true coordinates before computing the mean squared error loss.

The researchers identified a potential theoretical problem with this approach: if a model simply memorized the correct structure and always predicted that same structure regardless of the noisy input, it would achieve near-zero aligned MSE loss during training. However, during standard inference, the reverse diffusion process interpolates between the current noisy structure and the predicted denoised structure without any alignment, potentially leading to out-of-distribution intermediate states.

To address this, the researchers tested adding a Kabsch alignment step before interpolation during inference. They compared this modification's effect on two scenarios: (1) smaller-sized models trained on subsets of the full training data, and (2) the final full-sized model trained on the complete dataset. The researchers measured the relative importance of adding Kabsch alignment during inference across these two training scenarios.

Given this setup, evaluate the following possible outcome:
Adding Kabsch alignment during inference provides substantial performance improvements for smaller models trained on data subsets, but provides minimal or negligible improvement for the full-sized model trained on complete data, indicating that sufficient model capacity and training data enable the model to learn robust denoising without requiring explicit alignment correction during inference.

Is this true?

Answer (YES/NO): YES